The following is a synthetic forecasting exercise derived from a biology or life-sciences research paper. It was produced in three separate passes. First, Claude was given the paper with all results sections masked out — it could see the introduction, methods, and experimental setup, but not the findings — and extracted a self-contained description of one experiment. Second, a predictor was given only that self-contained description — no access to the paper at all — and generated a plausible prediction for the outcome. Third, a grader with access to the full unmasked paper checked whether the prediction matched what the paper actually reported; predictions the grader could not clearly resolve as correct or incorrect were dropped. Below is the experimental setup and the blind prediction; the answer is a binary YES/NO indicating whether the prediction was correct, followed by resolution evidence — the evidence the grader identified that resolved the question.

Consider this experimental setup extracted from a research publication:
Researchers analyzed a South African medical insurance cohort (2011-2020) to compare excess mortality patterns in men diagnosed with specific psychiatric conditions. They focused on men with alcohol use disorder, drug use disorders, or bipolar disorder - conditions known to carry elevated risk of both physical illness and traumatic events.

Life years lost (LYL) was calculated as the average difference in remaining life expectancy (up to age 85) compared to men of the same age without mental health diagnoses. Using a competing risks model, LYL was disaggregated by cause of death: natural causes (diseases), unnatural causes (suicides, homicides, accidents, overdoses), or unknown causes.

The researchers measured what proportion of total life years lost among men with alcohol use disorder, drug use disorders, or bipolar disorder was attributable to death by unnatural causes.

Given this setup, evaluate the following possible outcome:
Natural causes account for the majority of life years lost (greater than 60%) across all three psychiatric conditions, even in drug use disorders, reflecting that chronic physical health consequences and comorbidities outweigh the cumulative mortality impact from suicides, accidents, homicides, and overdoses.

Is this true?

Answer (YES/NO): YES